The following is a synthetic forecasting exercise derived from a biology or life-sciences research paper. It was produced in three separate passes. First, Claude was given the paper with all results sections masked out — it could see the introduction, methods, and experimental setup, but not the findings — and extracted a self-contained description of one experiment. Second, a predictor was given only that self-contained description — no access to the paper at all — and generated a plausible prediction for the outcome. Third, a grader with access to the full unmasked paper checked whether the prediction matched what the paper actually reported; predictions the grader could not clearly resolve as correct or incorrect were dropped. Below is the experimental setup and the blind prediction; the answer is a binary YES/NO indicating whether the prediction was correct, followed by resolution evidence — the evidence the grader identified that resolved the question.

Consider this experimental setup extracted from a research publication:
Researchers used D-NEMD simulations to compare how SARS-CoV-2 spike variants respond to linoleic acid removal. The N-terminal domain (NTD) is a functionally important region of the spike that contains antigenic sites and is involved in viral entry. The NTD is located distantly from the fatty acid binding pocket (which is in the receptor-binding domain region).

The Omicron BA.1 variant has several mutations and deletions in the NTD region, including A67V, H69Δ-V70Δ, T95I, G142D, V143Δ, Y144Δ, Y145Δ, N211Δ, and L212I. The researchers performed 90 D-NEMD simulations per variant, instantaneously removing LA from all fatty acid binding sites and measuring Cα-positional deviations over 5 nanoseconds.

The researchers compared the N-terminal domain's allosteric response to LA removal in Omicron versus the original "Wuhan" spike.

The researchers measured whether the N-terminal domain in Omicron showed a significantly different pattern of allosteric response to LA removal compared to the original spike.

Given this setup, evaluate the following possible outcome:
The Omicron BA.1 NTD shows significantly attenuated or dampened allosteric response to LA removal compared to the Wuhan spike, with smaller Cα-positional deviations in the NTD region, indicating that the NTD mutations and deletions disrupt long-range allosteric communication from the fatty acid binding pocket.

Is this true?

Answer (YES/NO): NO